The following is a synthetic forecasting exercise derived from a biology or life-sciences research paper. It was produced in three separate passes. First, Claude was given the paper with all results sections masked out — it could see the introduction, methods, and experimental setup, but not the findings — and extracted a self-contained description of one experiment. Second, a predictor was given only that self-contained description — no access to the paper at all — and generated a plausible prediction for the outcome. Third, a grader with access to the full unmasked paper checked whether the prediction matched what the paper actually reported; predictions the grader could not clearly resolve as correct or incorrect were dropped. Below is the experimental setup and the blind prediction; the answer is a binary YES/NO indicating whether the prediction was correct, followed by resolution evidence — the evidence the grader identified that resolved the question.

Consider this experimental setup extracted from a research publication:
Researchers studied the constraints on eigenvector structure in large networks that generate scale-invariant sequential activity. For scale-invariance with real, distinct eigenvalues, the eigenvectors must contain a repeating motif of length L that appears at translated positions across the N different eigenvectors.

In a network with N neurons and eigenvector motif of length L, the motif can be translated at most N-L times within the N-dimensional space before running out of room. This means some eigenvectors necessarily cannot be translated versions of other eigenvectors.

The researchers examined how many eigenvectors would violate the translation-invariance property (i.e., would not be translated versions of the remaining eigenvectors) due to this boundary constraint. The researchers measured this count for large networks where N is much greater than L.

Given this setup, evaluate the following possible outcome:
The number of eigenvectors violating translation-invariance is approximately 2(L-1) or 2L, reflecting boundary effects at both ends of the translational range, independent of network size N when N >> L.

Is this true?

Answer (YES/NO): NO